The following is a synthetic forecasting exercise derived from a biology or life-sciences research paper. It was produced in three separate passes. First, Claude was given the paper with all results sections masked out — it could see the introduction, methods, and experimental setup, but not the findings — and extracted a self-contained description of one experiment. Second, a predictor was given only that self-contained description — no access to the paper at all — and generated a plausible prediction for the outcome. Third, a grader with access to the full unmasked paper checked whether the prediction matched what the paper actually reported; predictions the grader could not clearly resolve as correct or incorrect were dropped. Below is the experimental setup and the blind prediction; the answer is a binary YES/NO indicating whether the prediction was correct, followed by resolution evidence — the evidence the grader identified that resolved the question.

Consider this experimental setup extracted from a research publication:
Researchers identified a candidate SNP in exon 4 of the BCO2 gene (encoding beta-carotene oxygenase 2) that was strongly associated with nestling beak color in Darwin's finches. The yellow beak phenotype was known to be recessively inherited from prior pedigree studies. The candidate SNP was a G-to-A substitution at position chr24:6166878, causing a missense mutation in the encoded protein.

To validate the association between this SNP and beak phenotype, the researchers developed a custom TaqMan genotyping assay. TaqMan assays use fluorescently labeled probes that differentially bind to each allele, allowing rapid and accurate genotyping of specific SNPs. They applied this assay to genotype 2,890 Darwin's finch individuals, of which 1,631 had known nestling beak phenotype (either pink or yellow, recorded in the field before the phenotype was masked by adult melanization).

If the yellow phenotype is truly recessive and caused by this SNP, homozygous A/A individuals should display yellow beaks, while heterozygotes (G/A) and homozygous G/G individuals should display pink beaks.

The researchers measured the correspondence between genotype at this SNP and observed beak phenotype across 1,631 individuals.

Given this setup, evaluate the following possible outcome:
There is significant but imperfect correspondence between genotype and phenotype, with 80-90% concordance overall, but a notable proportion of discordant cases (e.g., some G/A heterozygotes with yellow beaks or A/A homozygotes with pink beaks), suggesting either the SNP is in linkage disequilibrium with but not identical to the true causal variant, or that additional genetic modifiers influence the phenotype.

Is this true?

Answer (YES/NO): NO